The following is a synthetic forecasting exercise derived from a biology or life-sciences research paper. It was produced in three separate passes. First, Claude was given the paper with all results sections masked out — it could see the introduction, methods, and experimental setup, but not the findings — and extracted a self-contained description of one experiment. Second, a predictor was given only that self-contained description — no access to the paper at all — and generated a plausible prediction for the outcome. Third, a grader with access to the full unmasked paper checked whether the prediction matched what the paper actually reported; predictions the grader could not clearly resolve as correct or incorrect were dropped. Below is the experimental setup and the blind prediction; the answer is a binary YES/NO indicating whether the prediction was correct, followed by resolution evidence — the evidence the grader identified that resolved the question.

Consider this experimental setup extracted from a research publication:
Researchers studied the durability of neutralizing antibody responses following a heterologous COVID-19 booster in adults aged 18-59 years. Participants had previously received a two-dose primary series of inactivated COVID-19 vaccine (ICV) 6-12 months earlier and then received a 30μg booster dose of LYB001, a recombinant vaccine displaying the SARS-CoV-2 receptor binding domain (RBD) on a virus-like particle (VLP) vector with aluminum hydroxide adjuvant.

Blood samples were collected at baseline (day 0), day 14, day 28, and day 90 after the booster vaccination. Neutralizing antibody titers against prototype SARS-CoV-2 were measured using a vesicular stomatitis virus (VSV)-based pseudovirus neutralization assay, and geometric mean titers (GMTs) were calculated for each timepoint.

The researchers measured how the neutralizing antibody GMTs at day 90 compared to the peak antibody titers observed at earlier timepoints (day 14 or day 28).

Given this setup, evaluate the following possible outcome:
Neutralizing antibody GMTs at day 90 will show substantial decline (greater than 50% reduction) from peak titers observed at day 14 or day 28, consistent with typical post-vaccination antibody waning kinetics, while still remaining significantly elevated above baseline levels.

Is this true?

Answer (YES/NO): YES